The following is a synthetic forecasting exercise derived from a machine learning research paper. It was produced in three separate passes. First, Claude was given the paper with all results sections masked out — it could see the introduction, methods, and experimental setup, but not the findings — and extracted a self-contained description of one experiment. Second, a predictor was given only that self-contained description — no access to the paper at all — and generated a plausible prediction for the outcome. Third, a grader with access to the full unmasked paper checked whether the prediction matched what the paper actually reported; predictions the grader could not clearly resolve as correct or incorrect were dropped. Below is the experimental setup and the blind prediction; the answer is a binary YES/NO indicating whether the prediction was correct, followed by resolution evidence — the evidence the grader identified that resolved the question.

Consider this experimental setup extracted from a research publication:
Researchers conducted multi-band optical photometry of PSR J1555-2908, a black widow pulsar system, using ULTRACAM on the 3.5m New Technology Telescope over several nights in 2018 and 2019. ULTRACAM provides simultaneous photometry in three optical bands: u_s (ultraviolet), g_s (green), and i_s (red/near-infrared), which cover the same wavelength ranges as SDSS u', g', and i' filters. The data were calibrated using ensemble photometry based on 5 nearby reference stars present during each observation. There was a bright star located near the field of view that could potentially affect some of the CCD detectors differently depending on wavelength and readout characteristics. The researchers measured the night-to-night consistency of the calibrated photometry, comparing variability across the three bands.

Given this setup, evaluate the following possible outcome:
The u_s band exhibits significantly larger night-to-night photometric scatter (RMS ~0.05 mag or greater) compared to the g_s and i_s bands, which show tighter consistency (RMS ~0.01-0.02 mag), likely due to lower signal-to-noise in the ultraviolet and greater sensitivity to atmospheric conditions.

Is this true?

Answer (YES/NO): NO